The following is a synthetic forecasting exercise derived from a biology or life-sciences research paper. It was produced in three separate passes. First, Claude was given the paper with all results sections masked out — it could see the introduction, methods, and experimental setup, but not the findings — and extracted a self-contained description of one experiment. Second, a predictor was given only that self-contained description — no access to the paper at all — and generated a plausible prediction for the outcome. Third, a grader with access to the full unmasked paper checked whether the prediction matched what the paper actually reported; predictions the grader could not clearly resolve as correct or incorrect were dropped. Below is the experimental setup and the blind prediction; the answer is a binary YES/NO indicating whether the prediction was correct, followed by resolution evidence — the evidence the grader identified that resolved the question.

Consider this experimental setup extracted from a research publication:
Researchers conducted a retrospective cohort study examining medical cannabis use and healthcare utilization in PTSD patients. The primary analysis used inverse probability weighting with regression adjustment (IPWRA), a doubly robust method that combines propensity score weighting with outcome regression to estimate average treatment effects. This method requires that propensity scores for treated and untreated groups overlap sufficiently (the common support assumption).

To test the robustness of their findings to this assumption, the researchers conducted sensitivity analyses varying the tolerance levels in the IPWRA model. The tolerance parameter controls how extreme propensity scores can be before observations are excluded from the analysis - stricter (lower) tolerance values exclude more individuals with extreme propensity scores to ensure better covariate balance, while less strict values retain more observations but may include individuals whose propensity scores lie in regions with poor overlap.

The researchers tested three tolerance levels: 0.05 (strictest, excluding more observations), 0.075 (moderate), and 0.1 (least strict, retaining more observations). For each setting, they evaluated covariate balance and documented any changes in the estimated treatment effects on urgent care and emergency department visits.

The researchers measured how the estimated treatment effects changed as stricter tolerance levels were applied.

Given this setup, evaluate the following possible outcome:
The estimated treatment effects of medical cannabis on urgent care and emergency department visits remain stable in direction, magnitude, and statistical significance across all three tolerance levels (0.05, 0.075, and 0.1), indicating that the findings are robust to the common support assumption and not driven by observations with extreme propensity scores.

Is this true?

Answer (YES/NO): NO